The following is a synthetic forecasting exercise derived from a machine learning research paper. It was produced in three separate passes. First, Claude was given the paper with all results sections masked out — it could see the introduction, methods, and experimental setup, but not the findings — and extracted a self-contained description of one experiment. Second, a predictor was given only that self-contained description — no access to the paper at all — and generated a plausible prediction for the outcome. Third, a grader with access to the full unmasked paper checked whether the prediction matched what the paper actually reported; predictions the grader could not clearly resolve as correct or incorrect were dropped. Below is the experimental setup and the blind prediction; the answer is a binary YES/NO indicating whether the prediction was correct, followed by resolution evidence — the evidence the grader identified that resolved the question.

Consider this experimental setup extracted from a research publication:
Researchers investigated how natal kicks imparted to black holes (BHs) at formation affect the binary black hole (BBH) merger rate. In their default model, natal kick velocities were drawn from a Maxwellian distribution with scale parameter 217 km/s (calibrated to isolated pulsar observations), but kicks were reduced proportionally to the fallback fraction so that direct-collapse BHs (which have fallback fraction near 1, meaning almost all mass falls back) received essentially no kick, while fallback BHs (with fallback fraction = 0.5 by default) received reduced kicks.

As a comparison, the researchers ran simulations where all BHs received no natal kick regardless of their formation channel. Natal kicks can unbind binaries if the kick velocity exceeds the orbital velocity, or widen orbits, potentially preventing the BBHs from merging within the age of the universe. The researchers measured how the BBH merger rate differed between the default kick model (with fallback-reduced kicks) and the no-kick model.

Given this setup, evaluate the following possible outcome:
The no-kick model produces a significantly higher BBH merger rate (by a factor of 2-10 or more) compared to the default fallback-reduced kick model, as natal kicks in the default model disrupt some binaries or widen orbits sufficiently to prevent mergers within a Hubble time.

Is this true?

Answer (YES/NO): NO